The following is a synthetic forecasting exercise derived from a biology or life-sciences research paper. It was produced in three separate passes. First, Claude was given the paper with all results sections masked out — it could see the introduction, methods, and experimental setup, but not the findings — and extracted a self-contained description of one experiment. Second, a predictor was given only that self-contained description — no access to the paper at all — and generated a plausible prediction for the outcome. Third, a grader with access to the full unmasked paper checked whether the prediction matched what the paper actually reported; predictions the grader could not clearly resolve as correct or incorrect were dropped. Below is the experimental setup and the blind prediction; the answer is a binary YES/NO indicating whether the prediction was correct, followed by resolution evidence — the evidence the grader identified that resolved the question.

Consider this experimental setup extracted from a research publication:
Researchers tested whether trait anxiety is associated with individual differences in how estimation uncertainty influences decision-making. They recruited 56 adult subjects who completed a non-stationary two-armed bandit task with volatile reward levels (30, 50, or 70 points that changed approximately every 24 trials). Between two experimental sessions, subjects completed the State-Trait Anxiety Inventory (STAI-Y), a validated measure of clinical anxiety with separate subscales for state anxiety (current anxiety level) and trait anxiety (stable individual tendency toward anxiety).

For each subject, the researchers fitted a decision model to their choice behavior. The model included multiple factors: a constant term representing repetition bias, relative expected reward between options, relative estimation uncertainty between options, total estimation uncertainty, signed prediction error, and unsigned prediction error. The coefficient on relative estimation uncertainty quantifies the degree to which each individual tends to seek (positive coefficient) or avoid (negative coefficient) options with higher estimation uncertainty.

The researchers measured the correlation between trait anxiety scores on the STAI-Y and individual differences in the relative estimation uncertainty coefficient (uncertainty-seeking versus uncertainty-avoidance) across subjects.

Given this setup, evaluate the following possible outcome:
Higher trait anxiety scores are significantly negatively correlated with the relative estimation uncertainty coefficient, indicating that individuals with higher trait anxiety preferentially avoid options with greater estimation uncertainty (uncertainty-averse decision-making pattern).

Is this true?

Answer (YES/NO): NO